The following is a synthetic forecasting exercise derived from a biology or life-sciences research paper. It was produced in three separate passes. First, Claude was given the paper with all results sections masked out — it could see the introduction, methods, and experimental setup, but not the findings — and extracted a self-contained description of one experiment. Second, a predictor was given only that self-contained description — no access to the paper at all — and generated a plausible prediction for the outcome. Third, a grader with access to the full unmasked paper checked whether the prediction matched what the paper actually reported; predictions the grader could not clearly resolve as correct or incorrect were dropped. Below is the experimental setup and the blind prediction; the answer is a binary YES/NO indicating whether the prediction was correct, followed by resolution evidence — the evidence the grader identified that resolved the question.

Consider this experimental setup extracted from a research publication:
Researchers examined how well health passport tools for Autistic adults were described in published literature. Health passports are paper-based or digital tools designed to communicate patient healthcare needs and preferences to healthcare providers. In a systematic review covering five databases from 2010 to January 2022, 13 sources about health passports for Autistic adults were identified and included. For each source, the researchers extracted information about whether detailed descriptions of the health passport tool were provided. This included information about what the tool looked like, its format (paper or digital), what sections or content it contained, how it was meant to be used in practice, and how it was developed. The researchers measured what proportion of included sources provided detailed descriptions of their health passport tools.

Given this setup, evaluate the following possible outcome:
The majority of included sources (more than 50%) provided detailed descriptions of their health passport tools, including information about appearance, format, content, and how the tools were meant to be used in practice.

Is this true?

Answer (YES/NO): NO